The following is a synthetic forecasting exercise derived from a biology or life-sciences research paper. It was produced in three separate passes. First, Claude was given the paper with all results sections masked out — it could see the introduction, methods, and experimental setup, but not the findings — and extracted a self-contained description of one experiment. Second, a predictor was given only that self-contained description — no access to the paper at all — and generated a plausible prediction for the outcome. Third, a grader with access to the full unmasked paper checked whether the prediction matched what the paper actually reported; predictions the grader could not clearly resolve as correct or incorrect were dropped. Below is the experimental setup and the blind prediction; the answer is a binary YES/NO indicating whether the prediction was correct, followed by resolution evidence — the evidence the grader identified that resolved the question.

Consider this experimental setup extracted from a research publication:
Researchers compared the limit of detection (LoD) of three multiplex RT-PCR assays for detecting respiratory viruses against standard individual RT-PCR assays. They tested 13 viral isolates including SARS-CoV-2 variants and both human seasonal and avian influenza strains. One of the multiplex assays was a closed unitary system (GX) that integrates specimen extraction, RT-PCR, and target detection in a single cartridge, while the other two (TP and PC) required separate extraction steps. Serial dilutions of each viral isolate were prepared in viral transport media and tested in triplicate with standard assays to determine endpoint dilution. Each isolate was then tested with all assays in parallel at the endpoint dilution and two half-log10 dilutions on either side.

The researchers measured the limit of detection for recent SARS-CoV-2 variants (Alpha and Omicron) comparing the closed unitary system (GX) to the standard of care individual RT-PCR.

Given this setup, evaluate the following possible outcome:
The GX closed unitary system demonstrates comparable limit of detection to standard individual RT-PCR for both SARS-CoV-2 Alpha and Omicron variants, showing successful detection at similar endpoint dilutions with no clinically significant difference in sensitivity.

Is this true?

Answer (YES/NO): NO